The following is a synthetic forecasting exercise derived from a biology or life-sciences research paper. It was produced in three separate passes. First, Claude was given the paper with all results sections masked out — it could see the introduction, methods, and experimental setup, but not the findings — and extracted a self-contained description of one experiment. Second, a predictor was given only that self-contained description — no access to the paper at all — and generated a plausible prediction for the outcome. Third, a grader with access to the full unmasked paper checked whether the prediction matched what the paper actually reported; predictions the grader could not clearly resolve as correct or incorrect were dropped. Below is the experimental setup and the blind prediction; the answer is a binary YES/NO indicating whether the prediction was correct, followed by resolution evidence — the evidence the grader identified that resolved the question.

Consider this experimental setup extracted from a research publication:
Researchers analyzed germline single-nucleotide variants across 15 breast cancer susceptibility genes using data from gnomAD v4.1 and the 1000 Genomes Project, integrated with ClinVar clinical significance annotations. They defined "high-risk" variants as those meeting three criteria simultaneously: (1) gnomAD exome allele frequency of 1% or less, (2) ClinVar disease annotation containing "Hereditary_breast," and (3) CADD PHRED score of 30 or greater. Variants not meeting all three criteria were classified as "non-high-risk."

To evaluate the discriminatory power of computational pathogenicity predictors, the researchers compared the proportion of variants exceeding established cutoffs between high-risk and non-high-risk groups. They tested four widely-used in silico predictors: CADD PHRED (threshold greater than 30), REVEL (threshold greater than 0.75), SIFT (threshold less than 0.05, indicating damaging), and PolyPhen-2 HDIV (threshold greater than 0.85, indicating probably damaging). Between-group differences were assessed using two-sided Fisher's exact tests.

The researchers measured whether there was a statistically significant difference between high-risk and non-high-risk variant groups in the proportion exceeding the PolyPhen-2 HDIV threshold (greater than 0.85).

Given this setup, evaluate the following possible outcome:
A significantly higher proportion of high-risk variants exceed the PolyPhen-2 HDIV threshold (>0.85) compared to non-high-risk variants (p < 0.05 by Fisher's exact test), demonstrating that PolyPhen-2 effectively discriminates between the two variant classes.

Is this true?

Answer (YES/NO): NO